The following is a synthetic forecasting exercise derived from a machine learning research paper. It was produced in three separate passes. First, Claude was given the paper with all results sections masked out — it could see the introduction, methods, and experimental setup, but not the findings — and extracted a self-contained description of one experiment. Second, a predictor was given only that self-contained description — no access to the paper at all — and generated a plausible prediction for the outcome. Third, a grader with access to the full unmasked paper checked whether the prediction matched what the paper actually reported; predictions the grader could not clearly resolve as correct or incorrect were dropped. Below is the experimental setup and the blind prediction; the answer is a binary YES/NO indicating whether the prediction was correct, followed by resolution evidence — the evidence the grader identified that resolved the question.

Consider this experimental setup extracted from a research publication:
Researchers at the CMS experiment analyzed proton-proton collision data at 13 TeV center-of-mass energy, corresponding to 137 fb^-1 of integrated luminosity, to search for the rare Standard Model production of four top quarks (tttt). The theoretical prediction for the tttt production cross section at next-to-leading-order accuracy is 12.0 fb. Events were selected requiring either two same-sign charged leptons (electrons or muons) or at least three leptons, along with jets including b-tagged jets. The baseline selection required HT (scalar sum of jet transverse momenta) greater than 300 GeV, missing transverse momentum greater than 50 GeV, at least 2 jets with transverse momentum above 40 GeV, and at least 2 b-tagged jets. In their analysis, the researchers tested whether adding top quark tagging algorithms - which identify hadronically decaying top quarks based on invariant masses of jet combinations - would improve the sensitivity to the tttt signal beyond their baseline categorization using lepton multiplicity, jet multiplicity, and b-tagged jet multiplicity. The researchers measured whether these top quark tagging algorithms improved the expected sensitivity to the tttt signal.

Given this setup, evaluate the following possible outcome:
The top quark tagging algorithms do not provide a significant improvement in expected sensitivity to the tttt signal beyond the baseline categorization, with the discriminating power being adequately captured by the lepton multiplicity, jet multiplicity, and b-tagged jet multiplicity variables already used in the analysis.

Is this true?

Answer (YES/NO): YES